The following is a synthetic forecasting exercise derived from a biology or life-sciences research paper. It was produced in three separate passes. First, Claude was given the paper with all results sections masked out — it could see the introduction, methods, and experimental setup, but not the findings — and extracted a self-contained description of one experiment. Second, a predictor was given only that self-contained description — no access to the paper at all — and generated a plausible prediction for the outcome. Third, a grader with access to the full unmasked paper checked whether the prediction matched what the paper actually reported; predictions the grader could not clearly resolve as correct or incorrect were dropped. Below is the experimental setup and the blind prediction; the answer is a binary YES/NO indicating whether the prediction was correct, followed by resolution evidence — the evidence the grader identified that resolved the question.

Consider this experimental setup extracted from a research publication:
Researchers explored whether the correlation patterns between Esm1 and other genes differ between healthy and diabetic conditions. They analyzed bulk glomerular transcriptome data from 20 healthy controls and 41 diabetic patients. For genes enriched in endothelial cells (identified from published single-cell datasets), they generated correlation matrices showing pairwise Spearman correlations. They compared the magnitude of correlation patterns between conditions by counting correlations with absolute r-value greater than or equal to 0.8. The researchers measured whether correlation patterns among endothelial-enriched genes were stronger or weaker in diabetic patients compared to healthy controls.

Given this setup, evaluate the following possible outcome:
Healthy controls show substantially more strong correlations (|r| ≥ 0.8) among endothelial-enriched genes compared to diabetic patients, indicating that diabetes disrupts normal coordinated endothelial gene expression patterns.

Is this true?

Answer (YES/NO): NO